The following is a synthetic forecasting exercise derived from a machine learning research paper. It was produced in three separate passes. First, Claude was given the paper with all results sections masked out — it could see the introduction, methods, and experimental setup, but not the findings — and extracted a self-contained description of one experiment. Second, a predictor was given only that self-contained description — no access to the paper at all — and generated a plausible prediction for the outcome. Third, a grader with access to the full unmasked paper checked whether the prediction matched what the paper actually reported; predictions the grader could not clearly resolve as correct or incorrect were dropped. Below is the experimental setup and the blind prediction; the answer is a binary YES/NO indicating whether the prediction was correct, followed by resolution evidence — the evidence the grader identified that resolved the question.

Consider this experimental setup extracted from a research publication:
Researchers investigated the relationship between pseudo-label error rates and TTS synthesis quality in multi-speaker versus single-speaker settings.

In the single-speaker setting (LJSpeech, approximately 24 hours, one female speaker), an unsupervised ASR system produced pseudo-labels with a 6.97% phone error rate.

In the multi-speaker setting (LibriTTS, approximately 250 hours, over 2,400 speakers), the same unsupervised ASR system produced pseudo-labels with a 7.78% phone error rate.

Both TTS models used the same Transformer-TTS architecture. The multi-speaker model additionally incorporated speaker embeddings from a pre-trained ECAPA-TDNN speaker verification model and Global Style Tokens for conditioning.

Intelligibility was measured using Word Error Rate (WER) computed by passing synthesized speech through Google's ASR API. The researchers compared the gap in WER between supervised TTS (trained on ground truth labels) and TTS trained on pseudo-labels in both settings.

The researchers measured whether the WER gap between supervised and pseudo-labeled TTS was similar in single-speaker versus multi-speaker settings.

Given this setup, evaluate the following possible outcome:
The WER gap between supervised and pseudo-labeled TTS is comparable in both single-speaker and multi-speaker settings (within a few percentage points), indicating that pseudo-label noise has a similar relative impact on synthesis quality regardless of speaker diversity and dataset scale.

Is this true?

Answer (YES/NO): NO